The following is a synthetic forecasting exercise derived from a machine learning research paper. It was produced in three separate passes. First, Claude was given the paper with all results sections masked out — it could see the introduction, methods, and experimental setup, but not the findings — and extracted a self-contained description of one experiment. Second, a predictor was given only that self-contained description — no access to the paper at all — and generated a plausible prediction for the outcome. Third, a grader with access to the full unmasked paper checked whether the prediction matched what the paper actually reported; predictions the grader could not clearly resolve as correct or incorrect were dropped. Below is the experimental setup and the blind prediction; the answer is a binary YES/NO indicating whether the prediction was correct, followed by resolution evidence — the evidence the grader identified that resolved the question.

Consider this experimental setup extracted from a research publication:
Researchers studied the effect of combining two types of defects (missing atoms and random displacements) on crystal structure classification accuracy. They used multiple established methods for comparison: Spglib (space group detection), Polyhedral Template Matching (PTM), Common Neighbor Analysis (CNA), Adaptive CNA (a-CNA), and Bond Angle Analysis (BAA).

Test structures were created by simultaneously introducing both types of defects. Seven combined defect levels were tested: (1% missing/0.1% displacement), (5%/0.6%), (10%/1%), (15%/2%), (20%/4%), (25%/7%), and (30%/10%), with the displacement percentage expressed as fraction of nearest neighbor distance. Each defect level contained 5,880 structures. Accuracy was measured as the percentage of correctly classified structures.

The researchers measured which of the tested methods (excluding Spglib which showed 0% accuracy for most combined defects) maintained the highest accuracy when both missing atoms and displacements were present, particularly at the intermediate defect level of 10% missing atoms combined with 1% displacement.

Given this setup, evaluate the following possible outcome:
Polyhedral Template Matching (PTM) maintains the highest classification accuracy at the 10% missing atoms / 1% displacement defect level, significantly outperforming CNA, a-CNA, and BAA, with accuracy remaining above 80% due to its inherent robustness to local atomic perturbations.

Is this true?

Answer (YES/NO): NO